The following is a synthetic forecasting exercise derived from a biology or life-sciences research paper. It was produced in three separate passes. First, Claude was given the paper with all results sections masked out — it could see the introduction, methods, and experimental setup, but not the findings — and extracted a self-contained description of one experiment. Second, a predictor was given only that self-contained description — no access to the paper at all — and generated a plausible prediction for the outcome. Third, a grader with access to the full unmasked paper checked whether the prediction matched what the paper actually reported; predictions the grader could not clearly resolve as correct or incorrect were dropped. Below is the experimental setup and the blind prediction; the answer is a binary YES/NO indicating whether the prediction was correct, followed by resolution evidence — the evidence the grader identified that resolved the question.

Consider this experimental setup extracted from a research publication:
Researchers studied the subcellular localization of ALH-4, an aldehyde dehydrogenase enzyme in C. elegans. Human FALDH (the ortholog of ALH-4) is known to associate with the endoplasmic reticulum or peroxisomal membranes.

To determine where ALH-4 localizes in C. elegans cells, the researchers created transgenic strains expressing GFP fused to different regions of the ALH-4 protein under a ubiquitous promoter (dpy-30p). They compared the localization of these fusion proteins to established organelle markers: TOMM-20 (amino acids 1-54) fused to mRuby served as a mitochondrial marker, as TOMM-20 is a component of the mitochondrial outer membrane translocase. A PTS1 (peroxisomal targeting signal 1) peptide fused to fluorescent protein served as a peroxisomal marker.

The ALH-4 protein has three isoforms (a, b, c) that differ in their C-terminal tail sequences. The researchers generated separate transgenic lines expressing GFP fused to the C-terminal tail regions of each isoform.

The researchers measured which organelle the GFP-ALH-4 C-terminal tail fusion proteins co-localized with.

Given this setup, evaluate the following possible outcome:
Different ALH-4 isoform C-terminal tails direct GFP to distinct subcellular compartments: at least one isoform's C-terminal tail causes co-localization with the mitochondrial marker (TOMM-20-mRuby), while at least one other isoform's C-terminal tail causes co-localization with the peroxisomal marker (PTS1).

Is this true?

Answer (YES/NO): NO